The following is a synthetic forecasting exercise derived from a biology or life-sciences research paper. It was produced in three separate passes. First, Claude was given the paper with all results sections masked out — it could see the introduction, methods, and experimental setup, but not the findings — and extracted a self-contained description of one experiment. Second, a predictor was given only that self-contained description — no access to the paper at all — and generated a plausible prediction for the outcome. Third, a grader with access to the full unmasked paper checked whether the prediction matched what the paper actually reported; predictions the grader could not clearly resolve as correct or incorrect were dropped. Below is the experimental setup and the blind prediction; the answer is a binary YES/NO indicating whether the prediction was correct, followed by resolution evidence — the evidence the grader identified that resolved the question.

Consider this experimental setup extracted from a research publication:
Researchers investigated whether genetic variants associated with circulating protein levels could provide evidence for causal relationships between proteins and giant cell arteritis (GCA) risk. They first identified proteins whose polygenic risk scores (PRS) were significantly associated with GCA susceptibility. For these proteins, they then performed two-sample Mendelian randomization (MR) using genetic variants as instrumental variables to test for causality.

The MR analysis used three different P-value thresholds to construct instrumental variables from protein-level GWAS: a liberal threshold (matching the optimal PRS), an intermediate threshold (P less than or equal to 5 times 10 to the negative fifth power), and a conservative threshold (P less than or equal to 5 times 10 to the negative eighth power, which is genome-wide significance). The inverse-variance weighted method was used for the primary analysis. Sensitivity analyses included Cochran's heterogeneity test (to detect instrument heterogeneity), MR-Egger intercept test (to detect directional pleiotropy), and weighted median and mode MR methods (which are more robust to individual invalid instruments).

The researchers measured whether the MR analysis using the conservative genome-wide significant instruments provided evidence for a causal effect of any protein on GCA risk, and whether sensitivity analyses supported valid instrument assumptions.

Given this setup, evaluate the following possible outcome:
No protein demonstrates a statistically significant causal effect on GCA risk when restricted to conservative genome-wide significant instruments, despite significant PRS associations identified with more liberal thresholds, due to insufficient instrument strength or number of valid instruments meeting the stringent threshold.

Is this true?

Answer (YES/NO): NO